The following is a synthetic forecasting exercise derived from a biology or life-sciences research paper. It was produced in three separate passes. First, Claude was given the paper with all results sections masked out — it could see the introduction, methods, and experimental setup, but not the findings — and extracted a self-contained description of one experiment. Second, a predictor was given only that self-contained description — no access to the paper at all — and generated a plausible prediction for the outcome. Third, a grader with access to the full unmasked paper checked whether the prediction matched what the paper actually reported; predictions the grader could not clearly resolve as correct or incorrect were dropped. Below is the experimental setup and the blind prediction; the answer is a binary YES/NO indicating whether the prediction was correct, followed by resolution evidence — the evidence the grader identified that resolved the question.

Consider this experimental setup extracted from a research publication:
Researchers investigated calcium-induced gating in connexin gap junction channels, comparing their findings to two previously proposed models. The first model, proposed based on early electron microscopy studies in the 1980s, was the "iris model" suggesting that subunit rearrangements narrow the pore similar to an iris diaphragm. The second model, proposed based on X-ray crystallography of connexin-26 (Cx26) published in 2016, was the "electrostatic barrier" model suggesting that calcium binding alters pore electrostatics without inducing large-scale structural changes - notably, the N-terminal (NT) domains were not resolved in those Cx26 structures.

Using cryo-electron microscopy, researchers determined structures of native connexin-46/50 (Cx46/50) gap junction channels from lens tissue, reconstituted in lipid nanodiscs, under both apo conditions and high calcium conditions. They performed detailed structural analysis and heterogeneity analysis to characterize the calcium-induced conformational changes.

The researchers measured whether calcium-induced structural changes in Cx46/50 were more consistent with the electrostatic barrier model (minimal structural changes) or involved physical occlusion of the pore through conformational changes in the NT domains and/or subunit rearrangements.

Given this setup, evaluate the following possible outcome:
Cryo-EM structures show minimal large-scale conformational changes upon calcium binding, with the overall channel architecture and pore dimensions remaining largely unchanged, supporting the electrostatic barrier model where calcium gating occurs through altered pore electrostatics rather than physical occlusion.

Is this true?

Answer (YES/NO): NO